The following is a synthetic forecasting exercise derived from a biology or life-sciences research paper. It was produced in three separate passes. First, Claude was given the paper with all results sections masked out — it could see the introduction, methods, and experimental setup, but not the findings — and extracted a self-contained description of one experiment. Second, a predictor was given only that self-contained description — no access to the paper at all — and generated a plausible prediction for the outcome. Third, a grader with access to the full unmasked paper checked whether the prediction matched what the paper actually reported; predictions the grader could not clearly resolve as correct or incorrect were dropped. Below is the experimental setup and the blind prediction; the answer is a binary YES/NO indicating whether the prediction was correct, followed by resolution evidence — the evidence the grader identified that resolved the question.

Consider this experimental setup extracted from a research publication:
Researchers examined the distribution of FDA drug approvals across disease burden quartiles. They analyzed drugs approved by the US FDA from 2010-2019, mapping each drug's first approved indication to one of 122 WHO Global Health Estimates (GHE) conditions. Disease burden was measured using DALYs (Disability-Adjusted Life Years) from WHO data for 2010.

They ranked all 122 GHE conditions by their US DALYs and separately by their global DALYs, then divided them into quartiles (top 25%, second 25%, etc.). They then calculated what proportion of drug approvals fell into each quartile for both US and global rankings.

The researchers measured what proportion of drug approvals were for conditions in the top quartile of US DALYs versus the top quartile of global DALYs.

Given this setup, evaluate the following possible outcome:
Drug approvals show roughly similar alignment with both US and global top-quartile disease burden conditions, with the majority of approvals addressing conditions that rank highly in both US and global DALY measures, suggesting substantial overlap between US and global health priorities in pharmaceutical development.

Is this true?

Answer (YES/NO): NO